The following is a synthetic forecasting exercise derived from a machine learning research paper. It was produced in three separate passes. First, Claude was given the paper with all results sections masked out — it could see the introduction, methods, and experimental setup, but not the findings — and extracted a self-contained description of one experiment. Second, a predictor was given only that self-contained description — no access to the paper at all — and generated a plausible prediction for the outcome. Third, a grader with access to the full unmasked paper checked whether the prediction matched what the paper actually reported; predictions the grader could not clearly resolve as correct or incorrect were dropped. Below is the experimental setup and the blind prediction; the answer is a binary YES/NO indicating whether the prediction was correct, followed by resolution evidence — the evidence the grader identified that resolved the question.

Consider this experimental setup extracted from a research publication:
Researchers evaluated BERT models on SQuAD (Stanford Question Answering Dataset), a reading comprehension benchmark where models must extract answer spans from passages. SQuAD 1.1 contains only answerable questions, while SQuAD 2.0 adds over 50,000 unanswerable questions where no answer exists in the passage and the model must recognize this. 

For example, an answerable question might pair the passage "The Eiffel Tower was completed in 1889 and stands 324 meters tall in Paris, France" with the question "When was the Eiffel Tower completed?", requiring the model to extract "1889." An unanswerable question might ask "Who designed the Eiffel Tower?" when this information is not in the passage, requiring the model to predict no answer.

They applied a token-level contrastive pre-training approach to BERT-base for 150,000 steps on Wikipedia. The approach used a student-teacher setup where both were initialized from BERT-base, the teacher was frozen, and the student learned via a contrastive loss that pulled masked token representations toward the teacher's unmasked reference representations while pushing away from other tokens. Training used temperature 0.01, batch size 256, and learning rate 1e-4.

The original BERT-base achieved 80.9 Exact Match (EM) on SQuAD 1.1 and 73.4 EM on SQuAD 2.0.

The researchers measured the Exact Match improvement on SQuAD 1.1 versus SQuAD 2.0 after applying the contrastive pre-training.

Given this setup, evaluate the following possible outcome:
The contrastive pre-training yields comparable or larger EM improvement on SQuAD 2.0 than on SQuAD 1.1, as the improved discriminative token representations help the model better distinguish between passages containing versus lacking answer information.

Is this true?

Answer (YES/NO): YES